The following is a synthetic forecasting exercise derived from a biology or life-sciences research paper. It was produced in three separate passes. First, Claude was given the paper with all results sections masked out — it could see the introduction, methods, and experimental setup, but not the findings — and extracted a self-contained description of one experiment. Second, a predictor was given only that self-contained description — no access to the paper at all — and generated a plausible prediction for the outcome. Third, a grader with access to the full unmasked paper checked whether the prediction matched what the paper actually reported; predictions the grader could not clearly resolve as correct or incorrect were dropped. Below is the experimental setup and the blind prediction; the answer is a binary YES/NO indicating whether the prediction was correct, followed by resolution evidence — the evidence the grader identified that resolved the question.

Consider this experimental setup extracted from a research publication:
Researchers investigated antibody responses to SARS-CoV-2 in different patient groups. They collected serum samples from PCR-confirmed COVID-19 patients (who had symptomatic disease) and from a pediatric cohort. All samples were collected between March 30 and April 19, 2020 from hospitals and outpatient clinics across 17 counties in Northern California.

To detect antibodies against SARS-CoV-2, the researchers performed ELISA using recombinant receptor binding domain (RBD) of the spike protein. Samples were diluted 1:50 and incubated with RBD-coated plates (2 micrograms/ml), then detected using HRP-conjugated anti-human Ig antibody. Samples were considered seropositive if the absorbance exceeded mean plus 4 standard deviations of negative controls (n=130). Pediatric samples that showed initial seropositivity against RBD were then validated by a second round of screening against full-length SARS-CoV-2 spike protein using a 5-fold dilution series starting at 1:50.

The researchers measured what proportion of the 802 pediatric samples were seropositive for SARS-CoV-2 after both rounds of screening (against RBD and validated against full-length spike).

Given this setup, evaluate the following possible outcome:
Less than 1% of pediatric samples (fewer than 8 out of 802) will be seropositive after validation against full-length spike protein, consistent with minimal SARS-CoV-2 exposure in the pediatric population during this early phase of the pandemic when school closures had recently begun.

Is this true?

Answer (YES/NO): NO